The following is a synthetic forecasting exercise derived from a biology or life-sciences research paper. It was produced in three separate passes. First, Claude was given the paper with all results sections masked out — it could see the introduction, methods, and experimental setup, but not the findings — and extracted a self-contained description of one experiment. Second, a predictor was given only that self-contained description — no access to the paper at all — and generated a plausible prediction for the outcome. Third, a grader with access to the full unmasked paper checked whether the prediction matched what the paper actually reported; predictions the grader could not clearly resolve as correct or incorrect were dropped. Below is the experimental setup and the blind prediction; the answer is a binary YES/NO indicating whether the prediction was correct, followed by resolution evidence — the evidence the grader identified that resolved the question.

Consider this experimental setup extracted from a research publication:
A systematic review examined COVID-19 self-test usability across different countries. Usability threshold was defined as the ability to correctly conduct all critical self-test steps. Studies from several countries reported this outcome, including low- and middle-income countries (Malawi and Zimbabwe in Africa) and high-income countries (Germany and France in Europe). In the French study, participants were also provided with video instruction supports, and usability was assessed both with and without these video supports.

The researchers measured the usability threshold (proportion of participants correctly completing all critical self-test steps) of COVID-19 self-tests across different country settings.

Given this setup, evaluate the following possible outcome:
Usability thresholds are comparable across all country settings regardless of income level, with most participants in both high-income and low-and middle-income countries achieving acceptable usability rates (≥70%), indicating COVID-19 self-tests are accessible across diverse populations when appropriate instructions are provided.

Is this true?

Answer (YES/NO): NO